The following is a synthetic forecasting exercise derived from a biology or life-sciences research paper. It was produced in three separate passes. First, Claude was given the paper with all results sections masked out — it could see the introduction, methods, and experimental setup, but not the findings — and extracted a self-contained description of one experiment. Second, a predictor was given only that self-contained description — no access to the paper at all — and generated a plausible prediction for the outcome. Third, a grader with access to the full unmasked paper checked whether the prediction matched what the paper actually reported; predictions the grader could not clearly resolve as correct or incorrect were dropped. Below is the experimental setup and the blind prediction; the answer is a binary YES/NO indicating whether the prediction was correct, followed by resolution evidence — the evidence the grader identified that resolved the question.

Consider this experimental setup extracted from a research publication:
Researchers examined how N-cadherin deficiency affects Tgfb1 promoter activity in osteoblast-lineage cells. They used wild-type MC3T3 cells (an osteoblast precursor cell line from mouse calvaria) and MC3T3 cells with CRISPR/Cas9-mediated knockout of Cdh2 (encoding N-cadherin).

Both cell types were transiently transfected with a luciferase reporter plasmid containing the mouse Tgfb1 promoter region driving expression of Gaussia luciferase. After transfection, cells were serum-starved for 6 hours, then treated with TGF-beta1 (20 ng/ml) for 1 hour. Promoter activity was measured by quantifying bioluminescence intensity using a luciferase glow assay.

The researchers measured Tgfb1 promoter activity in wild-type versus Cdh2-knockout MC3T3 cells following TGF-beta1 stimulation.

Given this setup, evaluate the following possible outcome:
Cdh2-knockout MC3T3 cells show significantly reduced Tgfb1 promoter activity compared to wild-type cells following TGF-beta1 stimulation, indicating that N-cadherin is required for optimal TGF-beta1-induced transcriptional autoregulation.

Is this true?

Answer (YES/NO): NO